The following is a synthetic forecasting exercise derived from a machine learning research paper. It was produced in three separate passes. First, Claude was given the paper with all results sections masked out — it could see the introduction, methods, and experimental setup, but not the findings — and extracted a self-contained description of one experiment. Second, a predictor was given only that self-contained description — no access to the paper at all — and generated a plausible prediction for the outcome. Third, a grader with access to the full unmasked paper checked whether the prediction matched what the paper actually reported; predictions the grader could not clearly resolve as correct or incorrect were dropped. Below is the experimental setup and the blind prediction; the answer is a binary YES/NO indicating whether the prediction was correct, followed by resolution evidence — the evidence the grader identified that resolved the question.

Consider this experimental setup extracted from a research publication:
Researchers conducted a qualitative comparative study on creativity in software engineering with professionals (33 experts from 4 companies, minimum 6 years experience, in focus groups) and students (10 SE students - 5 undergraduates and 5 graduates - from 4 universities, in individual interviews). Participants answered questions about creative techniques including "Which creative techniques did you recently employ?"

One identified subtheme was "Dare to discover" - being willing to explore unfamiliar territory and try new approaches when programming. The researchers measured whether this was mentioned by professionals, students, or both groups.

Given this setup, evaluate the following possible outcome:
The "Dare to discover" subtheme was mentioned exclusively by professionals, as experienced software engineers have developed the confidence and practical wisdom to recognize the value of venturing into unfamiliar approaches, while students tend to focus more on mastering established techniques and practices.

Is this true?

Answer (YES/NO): NO